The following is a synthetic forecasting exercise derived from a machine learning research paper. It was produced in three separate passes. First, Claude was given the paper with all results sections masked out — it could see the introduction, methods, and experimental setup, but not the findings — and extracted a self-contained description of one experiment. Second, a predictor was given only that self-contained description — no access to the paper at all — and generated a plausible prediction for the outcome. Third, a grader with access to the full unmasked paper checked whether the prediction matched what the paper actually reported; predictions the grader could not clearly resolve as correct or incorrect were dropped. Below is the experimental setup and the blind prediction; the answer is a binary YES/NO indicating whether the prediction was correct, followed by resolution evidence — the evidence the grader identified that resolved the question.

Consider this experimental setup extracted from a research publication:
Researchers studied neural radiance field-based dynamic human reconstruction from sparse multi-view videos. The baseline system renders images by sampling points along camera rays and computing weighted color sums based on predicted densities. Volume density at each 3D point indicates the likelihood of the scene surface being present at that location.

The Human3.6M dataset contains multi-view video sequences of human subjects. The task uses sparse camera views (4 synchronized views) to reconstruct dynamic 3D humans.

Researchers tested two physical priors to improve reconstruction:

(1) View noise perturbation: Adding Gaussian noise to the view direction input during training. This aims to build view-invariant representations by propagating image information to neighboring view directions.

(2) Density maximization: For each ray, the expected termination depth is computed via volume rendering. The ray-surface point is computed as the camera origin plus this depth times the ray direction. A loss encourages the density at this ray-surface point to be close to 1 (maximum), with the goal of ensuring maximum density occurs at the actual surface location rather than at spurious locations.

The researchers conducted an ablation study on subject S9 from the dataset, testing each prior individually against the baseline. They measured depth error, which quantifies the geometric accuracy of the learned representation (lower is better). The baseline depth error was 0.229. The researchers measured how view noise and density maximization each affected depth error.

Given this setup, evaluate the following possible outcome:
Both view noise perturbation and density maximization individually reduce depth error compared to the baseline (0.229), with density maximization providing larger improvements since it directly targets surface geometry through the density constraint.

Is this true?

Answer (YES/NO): NO